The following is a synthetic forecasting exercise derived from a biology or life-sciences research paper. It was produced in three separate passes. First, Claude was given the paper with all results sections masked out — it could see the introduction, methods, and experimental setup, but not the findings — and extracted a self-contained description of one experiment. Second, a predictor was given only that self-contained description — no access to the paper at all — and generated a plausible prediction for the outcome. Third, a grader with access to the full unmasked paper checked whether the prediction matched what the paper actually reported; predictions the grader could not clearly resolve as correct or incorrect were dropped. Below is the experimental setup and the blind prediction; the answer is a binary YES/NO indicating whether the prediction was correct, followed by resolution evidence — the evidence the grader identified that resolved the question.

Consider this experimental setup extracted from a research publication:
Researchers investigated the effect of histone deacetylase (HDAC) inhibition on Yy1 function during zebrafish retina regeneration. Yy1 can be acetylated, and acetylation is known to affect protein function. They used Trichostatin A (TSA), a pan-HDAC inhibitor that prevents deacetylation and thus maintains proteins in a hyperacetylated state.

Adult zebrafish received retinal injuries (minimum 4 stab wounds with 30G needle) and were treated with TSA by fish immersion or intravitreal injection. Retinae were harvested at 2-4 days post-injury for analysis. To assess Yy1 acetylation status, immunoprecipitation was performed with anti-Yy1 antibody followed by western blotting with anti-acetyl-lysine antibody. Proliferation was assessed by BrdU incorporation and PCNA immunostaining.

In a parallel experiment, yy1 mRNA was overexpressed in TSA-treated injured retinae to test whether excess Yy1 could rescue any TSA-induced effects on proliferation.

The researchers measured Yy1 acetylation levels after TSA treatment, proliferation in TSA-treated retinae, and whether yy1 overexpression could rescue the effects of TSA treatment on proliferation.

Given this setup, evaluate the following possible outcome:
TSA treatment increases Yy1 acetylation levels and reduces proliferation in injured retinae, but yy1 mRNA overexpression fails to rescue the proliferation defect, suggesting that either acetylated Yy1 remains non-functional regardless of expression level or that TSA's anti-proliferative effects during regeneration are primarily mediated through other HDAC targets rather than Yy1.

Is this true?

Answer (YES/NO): YES